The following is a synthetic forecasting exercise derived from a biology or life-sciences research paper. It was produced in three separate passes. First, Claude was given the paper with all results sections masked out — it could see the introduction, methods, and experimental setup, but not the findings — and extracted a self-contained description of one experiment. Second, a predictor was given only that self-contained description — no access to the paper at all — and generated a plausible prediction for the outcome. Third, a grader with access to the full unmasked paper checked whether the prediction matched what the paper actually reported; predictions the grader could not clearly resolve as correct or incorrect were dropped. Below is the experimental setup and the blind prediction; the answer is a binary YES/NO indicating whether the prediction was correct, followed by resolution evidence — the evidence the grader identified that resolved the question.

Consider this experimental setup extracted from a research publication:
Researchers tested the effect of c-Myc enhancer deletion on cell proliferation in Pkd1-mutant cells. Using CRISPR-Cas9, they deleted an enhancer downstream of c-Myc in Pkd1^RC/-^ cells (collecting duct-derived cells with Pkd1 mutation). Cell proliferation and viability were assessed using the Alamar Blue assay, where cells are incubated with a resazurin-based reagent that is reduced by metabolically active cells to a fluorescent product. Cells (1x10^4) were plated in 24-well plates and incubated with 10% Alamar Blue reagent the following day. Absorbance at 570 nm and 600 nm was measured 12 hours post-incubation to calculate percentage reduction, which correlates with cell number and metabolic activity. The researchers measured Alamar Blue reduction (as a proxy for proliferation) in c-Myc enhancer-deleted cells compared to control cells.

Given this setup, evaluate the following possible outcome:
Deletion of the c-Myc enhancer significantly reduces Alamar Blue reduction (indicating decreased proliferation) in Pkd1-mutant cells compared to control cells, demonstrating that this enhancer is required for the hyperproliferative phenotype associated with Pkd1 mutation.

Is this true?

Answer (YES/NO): YES